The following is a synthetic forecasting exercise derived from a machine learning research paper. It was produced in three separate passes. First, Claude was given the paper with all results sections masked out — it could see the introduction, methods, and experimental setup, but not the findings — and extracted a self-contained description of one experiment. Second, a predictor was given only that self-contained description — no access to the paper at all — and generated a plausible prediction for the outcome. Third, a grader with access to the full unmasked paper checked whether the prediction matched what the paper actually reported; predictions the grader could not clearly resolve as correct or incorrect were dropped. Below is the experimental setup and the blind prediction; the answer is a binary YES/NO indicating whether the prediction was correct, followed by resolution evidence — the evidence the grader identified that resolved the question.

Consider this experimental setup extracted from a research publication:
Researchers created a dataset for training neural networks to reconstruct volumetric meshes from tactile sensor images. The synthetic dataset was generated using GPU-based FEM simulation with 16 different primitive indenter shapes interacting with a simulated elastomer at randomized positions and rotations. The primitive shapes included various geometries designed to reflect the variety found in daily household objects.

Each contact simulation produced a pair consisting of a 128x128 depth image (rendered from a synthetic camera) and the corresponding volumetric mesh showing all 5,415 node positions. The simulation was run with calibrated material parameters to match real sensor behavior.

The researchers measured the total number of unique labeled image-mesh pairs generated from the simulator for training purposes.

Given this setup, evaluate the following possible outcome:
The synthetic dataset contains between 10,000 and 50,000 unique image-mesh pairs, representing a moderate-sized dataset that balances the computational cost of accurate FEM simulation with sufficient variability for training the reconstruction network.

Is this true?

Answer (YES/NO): NO